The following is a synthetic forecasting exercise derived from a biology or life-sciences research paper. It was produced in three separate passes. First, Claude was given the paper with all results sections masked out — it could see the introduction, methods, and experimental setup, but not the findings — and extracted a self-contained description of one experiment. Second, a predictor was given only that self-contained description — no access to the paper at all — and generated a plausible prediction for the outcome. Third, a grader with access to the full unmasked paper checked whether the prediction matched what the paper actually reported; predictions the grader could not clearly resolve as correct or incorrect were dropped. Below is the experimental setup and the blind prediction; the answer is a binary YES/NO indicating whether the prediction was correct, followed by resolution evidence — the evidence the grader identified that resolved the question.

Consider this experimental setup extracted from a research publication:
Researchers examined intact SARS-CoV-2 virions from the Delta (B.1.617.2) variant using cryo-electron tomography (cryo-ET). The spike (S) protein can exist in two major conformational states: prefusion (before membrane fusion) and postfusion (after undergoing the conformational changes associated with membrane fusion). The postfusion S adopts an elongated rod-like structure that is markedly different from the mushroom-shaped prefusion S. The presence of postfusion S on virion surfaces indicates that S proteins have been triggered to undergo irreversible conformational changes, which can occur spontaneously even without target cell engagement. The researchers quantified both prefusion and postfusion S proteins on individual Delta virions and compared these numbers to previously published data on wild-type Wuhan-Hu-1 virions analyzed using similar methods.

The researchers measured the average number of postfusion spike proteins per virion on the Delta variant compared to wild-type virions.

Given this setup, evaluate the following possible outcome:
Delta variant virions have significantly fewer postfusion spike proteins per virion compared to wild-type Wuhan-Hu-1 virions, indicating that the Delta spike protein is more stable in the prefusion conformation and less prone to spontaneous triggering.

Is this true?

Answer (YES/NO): NO